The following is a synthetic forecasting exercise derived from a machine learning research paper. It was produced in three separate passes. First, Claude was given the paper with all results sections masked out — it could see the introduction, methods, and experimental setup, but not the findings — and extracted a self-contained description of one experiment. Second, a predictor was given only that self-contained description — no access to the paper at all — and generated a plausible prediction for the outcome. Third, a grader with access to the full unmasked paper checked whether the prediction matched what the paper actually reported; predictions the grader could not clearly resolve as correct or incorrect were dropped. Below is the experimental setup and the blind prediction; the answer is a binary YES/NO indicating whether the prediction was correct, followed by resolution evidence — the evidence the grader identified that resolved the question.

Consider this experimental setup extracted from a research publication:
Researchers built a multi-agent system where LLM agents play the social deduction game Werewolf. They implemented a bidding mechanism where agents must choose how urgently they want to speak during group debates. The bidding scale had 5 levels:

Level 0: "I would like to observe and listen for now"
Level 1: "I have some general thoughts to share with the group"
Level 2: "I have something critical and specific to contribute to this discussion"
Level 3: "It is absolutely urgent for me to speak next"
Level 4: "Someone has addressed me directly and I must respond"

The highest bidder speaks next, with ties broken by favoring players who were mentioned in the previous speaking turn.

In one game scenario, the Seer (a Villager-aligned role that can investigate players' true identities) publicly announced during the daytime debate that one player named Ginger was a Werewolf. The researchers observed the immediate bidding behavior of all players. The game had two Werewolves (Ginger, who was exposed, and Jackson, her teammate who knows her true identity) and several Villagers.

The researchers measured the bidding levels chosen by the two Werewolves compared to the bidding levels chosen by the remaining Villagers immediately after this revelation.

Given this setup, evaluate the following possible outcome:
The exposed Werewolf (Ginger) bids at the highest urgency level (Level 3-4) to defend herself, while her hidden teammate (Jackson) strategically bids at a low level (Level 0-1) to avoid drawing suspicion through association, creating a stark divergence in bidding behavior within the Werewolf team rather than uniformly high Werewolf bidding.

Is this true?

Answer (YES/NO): NO